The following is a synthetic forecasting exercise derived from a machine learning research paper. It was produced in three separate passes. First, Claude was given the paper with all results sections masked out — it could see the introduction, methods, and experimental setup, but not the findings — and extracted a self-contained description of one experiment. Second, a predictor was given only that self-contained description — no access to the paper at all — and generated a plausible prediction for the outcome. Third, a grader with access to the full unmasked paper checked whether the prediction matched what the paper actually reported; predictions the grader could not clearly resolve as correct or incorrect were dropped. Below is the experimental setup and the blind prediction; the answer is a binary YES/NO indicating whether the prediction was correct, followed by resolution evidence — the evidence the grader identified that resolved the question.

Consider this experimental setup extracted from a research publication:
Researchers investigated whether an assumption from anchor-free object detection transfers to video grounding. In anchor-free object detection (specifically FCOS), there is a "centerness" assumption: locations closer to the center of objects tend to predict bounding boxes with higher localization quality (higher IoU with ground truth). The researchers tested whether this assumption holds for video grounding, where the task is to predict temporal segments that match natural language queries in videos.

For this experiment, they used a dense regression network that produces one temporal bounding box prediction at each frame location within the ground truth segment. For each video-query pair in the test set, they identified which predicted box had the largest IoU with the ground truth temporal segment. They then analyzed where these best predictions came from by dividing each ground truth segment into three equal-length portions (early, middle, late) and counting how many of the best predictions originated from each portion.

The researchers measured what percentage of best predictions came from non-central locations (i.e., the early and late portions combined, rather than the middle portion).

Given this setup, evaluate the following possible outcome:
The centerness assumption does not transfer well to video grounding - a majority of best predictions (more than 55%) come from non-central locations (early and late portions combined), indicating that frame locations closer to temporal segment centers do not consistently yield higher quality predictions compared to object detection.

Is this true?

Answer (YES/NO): NO